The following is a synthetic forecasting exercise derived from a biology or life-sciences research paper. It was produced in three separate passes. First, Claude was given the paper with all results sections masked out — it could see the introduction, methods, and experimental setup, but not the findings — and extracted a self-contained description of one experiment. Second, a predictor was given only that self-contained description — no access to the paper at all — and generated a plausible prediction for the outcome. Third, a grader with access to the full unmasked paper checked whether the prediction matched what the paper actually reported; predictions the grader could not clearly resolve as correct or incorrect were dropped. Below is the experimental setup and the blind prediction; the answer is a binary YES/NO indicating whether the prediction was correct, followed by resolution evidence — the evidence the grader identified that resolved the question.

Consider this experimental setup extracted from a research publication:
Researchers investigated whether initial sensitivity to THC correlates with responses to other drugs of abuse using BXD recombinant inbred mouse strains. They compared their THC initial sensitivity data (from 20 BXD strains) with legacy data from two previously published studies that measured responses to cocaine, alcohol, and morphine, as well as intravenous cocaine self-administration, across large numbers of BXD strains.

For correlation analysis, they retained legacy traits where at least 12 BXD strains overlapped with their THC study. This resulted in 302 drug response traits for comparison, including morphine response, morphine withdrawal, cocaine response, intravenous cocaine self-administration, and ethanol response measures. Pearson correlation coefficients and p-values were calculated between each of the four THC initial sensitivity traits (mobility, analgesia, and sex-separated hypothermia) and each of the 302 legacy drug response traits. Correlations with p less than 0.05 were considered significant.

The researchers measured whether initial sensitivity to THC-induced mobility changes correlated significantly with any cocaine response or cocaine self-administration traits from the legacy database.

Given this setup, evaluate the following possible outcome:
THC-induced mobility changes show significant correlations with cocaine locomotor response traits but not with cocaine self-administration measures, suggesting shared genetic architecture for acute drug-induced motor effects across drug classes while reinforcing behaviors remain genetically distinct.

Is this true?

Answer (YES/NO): NO